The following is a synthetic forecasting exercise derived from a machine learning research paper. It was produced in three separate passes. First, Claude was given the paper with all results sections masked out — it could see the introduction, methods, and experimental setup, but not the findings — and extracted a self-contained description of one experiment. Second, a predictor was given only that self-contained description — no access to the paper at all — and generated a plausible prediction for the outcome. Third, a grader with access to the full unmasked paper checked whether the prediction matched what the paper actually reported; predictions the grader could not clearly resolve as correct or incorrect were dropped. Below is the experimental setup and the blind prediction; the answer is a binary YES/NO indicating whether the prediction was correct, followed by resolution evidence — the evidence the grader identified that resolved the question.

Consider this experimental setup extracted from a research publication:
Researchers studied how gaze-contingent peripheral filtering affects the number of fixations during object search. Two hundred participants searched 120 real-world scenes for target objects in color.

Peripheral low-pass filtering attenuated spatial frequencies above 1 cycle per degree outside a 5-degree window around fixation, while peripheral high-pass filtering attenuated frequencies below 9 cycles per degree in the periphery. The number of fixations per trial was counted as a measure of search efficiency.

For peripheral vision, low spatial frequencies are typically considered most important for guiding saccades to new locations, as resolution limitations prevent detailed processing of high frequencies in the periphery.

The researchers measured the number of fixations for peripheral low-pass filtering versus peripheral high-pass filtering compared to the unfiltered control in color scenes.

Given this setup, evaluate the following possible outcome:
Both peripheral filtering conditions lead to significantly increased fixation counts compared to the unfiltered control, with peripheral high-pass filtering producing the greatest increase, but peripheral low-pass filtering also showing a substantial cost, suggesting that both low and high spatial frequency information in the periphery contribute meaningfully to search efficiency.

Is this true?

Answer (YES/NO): YES